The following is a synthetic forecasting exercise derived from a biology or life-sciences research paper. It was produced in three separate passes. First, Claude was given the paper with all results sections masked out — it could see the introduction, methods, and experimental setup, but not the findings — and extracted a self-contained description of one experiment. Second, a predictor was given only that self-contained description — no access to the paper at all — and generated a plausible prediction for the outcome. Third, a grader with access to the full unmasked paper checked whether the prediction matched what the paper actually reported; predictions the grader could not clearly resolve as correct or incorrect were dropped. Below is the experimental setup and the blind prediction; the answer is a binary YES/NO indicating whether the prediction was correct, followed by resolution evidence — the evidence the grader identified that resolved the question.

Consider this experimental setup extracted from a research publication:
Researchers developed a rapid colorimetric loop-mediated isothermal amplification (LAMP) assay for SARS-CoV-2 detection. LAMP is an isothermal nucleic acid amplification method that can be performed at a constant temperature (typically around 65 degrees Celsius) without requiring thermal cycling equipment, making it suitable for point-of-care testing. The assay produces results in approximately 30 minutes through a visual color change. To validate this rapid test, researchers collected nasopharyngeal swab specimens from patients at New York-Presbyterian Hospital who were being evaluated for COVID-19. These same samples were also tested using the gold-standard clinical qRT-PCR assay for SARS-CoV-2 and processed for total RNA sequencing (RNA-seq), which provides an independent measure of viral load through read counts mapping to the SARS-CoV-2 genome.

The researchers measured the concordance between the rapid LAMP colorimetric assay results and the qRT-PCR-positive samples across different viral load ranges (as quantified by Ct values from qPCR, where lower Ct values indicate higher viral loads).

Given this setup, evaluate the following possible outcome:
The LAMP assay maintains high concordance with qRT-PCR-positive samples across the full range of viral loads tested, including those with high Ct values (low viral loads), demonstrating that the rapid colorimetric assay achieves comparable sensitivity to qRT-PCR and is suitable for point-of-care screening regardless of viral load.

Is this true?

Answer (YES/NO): NO